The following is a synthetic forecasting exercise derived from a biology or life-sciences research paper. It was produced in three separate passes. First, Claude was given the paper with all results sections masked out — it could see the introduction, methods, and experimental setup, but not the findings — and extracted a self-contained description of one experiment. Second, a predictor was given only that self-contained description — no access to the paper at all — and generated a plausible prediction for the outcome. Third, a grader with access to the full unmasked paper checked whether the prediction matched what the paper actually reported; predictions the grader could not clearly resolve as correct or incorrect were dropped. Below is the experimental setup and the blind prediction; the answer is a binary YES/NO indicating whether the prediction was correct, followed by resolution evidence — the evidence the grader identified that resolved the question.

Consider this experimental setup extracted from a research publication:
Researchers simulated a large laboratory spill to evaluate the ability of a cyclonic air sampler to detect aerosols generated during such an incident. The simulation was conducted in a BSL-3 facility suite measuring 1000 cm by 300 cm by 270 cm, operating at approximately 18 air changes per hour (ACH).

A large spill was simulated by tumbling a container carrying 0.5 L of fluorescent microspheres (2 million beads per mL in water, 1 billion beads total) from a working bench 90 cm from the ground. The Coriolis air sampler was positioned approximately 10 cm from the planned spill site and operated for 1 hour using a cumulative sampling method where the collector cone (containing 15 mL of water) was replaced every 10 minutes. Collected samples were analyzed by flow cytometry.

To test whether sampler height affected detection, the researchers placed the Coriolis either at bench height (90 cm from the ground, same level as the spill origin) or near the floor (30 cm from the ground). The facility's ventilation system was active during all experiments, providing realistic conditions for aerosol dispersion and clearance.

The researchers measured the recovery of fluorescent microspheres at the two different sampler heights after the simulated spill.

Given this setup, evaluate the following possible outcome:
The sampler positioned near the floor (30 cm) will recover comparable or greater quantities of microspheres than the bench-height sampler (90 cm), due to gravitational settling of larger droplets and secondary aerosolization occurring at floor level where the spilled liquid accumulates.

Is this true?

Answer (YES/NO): YES